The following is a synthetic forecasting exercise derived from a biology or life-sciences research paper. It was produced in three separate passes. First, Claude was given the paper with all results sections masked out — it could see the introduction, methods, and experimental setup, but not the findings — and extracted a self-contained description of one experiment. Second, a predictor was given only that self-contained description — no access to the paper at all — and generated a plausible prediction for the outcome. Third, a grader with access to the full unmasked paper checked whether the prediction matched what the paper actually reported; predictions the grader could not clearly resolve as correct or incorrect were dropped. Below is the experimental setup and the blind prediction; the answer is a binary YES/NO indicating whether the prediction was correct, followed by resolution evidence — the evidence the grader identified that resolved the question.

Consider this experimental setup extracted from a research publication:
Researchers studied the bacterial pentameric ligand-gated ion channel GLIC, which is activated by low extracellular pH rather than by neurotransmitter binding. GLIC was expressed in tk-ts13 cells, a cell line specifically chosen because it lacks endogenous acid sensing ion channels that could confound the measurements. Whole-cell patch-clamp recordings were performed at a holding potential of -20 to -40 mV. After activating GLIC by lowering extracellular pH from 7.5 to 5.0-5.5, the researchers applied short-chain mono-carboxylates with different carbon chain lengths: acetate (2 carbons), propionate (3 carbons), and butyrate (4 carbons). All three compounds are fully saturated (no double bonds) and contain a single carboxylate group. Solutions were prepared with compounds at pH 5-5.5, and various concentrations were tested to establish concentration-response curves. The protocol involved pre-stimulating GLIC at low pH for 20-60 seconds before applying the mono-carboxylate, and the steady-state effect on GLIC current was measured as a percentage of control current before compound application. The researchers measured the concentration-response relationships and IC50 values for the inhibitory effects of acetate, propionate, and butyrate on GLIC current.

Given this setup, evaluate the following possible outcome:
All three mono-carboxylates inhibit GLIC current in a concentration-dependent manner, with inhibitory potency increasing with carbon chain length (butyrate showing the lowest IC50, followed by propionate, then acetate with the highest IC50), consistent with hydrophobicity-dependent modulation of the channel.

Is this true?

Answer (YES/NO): NO